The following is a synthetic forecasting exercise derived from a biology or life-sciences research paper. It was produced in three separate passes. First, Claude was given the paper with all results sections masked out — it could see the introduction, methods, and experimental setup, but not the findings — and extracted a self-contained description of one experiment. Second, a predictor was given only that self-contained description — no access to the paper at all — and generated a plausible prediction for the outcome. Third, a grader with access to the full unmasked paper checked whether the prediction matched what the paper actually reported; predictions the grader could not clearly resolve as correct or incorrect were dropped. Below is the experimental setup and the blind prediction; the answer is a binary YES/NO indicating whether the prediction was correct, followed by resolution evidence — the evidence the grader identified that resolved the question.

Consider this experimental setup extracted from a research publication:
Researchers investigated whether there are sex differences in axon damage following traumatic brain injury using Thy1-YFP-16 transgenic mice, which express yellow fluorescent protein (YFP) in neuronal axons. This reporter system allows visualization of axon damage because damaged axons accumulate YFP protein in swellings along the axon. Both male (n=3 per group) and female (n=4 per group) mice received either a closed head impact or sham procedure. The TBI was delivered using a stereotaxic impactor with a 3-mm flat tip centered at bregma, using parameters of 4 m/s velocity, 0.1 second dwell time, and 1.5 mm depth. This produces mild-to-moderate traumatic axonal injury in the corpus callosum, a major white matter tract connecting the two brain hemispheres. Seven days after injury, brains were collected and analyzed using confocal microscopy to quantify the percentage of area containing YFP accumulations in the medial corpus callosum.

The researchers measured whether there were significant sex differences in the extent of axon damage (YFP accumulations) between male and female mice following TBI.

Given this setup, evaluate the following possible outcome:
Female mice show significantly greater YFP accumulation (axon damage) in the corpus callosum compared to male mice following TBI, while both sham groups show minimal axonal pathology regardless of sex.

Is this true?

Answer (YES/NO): NO